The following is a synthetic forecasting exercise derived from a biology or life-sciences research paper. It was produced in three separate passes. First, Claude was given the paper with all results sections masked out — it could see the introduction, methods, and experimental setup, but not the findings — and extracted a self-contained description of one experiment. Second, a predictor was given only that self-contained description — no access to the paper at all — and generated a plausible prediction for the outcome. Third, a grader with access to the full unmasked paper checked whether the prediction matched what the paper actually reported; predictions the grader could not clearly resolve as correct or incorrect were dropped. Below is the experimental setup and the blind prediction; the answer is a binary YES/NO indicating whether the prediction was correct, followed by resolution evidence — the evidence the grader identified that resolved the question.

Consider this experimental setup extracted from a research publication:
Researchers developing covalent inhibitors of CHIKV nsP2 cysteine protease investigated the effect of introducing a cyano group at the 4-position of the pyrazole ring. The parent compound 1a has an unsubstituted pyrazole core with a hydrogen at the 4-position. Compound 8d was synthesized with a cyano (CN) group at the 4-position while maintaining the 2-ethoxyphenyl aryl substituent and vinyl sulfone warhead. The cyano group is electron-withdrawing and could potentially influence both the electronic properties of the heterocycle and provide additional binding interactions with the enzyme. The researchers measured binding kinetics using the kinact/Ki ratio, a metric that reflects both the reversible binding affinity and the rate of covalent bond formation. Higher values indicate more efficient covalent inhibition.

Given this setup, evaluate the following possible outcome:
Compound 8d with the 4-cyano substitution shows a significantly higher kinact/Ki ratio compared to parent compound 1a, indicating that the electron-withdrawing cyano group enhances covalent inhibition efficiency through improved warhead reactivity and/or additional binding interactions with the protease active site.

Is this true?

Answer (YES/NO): YES